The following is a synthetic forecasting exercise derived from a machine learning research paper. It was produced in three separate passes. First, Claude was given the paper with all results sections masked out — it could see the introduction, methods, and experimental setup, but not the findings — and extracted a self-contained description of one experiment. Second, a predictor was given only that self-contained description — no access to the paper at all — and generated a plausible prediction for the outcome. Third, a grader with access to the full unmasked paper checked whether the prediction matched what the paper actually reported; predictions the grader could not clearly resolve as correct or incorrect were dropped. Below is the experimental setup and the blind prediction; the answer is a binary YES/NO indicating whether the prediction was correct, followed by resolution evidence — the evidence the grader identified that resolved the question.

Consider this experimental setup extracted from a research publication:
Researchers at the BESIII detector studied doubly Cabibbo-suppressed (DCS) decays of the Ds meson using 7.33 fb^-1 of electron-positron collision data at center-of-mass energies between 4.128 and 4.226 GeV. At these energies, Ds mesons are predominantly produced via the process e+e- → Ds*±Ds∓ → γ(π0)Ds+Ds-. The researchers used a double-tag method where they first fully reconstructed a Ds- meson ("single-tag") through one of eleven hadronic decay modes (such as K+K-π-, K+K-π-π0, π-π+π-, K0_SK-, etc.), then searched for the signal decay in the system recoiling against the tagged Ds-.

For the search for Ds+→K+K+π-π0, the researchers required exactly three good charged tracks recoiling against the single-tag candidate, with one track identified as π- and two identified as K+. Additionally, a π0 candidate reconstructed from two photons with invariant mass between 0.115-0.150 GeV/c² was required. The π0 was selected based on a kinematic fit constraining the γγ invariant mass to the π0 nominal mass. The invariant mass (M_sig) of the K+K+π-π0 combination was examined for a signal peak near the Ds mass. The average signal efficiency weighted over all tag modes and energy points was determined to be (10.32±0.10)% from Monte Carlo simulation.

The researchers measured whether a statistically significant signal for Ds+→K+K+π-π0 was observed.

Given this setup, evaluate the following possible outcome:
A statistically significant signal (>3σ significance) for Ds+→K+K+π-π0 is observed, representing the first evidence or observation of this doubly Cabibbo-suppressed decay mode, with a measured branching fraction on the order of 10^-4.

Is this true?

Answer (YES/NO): NO